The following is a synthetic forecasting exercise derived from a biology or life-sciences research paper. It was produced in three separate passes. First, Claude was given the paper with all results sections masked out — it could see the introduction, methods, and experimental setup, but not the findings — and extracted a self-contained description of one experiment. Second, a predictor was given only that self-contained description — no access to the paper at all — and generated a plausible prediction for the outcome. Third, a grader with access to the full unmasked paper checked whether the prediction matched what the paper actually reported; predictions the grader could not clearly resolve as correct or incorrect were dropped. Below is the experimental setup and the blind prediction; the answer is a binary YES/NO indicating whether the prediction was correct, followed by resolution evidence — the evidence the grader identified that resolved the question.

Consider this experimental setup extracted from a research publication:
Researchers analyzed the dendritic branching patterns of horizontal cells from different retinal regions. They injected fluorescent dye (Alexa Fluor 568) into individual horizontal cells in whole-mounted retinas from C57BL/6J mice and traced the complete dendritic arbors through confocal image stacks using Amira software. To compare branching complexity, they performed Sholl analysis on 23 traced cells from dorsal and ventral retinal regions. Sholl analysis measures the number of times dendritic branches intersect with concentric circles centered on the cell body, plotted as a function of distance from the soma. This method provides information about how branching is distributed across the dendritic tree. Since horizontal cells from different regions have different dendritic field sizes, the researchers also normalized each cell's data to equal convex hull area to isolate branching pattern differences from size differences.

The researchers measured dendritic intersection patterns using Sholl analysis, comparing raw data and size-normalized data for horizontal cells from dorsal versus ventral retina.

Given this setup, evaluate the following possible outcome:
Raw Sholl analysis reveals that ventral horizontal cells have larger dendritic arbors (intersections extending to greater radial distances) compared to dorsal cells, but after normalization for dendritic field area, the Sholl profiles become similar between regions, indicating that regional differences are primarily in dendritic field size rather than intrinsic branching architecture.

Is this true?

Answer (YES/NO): NO